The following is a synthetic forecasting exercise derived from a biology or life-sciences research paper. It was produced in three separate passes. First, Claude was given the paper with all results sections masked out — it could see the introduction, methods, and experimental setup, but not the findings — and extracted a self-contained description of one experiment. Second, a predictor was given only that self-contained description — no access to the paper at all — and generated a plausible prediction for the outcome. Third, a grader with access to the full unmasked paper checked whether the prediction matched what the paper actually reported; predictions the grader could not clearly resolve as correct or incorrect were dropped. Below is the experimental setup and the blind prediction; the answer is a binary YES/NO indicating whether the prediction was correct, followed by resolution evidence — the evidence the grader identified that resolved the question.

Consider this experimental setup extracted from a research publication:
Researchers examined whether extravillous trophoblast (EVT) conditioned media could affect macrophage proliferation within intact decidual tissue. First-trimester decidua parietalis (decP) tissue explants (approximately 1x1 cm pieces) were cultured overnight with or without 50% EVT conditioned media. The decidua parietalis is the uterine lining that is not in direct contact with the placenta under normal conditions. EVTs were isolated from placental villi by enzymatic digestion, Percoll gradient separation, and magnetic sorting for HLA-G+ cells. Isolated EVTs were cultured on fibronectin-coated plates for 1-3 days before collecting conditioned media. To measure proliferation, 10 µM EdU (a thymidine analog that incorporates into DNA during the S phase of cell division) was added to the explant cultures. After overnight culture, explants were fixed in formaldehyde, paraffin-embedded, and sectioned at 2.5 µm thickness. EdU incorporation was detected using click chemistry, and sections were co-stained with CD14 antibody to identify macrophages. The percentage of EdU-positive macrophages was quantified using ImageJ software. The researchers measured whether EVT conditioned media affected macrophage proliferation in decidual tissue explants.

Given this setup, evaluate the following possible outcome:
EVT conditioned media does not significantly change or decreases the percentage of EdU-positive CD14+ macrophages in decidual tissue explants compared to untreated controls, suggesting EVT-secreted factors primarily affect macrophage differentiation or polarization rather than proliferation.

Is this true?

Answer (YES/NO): NO